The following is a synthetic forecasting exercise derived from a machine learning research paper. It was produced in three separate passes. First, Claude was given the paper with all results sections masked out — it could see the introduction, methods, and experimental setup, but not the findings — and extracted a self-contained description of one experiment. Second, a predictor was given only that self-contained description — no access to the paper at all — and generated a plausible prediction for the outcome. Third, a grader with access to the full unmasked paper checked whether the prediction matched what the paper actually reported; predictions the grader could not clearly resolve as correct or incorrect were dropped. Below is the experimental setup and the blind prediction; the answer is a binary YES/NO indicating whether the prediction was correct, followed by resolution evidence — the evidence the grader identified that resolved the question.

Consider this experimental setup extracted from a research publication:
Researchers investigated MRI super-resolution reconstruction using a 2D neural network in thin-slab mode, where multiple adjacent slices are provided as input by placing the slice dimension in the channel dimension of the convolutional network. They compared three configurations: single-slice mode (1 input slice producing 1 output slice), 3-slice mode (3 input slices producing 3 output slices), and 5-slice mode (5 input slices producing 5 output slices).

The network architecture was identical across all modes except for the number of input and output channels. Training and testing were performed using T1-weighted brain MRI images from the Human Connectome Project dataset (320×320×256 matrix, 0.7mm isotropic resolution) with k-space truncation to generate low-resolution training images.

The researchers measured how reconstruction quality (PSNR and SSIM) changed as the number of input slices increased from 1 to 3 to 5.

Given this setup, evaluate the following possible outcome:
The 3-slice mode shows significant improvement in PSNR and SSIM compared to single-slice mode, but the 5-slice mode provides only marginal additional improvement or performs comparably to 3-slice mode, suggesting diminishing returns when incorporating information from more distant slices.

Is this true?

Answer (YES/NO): NO